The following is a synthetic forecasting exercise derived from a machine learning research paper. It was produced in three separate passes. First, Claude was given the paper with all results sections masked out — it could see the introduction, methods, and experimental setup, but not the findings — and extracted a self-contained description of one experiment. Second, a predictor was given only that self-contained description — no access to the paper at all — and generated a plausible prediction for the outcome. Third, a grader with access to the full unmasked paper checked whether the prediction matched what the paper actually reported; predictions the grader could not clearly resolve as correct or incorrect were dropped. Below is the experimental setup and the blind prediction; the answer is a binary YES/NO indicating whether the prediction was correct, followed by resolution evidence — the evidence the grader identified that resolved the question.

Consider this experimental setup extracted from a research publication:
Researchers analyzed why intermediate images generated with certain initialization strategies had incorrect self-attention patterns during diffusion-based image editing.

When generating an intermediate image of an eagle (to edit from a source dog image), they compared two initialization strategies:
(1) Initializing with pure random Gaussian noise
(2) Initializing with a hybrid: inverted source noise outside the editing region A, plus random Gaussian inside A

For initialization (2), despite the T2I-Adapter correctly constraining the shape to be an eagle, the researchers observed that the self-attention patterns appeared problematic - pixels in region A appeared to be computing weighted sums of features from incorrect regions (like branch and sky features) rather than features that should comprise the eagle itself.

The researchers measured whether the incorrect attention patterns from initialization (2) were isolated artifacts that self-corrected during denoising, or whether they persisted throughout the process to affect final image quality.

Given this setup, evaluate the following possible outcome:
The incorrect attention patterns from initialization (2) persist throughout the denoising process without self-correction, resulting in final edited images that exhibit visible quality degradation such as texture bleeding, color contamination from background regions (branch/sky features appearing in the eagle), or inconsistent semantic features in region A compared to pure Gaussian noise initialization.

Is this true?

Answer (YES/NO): YES